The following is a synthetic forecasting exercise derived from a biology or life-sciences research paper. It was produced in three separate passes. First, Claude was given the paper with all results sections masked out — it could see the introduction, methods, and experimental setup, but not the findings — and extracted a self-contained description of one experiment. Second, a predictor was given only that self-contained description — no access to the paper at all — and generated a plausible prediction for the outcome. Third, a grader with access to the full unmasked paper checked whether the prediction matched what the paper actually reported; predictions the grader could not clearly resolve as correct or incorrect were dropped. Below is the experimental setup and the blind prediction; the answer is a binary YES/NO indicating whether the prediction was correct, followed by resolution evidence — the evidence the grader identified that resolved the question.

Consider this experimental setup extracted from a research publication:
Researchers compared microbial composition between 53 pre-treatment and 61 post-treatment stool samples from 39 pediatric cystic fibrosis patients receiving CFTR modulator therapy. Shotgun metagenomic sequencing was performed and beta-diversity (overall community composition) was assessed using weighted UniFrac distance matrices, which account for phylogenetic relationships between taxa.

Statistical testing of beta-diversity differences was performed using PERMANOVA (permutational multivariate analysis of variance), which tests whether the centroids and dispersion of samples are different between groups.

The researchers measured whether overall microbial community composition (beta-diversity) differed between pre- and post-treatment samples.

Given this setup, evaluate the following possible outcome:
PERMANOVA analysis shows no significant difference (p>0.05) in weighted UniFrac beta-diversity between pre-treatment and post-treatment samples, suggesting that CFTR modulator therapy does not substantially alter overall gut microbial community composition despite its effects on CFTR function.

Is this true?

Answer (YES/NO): YES